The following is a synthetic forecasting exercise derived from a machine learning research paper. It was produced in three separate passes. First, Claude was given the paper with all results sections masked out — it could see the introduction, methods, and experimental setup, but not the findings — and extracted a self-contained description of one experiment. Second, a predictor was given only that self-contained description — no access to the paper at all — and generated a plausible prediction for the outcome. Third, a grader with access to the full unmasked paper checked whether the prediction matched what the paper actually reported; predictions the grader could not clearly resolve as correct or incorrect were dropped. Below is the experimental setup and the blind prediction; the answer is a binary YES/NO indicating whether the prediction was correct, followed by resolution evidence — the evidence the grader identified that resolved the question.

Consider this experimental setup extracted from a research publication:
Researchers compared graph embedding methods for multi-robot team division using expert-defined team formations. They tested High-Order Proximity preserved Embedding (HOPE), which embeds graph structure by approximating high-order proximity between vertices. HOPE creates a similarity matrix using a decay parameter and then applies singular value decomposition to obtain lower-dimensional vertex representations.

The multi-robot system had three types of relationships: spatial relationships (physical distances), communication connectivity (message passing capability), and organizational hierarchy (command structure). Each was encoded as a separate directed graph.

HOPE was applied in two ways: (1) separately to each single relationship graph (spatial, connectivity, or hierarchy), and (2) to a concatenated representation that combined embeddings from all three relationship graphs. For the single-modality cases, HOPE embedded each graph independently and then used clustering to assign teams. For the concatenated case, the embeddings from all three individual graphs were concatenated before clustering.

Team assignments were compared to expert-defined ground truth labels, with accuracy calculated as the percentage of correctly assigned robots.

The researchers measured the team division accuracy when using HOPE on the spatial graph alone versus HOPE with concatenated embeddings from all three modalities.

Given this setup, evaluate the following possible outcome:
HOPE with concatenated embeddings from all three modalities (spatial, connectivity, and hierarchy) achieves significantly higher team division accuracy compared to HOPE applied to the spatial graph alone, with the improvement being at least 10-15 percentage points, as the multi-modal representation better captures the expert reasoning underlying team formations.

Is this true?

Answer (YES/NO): NO